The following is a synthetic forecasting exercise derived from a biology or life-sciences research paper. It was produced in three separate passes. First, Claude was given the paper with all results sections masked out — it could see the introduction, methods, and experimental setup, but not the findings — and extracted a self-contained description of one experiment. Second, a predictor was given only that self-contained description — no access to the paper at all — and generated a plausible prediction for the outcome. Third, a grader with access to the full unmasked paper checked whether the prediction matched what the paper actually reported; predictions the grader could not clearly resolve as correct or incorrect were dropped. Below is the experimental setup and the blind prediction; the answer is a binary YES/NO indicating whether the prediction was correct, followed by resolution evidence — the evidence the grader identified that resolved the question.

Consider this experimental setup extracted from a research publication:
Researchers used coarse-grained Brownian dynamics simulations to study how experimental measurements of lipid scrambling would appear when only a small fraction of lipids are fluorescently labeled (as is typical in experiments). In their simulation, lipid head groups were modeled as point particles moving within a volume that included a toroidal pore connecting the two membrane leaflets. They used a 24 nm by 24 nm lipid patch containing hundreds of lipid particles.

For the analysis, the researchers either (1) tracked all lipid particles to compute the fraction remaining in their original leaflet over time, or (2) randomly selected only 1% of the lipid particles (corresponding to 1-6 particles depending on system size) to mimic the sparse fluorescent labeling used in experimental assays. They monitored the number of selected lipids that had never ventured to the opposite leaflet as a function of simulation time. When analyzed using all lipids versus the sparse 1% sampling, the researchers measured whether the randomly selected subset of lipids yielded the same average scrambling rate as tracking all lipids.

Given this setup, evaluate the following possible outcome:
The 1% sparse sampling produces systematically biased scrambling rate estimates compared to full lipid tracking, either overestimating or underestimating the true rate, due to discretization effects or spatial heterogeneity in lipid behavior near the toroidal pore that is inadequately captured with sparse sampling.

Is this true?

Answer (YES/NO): NO